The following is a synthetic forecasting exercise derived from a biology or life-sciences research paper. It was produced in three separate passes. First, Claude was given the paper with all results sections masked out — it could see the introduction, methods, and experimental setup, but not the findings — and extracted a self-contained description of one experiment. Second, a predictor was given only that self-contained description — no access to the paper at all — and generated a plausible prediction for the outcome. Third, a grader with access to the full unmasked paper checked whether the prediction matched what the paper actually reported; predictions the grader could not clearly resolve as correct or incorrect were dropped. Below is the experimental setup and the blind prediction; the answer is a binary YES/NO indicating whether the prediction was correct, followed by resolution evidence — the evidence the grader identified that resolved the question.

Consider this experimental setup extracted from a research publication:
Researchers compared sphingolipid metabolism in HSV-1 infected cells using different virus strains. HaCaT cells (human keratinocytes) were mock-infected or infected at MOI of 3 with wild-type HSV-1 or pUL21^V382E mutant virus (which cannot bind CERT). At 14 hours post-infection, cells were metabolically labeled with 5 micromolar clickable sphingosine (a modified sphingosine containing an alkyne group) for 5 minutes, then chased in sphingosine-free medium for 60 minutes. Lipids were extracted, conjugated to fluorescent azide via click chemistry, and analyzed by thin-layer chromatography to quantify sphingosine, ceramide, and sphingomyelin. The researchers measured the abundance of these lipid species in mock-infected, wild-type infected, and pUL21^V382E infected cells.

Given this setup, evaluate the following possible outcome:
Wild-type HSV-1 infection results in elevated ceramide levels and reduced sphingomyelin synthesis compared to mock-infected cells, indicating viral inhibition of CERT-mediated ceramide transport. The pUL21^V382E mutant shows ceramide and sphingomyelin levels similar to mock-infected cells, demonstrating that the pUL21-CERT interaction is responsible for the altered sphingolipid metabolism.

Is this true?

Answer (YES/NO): NO